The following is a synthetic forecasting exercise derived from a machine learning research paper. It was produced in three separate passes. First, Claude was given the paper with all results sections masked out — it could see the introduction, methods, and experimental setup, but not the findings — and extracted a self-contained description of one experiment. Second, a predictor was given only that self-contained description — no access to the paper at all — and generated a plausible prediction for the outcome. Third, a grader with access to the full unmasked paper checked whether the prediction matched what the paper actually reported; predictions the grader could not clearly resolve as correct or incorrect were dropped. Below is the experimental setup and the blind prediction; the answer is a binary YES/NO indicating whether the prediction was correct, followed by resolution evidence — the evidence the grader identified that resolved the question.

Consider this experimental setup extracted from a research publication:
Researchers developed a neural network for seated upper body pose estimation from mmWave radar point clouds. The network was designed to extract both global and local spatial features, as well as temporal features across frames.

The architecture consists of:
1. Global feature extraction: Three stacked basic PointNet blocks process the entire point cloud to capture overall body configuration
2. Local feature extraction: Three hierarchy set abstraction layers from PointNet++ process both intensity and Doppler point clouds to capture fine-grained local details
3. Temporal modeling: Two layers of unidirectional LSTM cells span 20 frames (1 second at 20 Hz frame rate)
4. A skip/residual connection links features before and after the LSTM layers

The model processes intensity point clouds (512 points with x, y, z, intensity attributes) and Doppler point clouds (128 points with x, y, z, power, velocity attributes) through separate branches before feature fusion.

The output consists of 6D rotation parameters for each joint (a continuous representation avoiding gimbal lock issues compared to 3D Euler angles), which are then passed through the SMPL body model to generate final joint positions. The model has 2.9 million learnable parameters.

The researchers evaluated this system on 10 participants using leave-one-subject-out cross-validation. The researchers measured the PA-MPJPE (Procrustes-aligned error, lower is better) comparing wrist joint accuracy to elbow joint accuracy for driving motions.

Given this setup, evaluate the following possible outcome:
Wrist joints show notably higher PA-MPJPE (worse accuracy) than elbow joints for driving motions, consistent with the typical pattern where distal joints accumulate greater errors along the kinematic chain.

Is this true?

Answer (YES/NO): YES